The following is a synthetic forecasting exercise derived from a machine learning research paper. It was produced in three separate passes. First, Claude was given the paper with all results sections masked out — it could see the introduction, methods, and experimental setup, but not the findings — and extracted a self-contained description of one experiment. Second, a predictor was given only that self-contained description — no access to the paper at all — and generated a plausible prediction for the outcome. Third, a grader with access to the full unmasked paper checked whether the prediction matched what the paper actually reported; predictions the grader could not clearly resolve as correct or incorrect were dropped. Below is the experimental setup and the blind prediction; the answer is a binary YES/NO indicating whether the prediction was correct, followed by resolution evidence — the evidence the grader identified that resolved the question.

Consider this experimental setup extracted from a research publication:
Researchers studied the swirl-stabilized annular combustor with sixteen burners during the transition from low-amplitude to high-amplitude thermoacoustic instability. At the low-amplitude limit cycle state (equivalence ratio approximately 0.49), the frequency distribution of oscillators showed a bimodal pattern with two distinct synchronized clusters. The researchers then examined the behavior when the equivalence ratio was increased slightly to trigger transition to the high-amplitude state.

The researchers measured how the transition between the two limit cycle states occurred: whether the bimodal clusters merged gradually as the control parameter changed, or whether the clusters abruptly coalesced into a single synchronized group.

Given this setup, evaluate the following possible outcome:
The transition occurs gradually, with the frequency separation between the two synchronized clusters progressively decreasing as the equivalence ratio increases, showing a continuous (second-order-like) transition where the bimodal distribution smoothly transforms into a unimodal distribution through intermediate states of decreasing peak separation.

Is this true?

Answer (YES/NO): NO